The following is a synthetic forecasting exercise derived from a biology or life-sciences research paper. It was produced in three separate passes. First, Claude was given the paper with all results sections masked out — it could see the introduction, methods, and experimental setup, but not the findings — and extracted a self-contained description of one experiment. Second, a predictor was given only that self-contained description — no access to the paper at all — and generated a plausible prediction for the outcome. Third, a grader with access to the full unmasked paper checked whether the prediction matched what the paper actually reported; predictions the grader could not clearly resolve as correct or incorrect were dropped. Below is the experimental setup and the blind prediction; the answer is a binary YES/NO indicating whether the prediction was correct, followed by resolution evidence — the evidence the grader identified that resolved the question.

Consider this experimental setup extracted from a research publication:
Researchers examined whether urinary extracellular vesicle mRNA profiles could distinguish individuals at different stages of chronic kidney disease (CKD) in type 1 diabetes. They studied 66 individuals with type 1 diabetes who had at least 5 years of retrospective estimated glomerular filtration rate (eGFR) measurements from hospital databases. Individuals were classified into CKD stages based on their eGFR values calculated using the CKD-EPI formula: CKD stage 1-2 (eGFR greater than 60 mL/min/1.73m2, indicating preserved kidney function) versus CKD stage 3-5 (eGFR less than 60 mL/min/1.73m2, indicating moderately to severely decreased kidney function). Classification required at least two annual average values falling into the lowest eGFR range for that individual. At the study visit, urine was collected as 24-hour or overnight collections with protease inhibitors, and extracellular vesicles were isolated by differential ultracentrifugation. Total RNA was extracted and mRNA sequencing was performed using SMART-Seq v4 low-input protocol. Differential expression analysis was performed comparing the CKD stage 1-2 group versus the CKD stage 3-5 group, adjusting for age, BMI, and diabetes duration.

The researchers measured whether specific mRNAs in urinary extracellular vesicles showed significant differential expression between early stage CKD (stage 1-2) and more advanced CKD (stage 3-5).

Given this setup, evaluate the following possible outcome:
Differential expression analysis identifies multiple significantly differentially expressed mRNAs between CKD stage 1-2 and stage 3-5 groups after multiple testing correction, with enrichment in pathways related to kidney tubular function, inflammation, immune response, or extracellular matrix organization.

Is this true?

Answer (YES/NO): NO